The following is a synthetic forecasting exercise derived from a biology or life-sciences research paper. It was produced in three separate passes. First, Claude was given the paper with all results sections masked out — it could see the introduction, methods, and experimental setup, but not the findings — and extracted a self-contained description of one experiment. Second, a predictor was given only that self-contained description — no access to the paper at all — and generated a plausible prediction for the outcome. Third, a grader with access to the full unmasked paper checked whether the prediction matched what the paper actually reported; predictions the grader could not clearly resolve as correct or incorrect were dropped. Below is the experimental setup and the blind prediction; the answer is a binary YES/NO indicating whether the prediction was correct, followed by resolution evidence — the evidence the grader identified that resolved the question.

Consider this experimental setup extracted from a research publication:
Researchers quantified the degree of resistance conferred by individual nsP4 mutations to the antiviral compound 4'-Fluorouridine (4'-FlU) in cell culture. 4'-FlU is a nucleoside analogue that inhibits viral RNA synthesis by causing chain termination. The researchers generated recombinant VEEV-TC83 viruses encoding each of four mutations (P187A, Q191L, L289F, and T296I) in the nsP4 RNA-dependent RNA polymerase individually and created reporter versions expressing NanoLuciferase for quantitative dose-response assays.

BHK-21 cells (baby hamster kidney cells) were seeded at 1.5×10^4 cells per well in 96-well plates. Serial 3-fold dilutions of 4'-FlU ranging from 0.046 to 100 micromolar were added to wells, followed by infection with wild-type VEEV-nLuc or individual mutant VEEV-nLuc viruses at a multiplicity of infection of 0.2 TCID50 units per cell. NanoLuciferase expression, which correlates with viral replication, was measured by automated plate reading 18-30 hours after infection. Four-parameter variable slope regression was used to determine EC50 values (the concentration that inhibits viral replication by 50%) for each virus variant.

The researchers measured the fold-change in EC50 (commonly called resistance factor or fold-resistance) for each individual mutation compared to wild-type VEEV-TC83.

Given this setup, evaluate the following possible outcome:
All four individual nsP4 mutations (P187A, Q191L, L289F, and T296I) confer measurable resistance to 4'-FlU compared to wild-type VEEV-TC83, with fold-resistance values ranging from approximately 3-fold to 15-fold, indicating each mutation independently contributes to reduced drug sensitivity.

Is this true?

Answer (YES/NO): NO